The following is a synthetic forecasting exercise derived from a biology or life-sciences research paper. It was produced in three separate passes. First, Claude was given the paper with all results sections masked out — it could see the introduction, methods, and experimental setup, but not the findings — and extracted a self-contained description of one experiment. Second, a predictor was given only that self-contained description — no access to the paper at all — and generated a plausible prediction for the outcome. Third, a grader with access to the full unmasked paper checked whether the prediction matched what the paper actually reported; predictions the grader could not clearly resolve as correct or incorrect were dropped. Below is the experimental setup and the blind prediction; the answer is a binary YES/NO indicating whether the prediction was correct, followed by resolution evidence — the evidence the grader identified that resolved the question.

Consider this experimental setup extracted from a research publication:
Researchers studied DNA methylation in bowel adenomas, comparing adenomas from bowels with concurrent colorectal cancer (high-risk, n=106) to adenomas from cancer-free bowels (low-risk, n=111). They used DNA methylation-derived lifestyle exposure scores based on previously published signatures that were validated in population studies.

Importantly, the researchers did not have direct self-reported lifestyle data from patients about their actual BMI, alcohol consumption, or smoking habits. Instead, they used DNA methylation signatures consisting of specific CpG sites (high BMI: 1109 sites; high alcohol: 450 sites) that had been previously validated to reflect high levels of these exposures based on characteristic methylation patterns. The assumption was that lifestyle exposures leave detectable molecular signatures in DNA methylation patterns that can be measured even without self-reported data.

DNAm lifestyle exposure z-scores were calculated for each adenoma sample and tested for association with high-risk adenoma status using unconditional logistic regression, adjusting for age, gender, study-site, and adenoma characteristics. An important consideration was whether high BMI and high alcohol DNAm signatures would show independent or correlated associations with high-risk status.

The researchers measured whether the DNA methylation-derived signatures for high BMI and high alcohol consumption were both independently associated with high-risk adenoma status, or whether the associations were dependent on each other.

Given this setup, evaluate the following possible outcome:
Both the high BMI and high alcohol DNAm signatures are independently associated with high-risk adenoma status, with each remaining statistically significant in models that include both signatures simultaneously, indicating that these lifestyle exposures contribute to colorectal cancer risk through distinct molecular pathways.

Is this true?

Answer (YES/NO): NO